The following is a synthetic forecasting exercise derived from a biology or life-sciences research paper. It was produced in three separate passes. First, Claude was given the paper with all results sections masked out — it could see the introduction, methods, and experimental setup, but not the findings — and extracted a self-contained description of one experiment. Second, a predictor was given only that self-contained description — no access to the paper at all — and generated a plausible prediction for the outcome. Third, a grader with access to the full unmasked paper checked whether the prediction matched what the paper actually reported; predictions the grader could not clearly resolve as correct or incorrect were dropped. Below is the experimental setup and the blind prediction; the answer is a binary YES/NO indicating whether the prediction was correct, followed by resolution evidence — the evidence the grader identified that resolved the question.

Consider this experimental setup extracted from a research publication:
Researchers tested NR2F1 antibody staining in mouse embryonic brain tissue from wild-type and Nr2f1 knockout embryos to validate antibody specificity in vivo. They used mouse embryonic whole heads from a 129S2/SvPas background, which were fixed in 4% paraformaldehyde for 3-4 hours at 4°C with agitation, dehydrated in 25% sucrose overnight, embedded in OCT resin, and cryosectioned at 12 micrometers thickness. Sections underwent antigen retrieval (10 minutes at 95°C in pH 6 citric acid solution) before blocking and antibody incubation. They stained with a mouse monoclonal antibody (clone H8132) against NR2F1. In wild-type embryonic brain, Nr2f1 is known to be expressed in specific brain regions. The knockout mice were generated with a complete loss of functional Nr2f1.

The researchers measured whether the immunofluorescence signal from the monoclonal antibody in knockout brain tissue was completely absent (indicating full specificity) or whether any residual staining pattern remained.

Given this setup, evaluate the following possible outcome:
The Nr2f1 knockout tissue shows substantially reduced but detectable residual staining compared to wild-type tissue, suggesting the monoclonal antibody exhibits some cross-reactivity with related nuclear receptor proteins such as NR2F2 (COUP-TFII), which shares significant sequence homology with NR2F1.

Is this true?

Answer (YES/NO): NO